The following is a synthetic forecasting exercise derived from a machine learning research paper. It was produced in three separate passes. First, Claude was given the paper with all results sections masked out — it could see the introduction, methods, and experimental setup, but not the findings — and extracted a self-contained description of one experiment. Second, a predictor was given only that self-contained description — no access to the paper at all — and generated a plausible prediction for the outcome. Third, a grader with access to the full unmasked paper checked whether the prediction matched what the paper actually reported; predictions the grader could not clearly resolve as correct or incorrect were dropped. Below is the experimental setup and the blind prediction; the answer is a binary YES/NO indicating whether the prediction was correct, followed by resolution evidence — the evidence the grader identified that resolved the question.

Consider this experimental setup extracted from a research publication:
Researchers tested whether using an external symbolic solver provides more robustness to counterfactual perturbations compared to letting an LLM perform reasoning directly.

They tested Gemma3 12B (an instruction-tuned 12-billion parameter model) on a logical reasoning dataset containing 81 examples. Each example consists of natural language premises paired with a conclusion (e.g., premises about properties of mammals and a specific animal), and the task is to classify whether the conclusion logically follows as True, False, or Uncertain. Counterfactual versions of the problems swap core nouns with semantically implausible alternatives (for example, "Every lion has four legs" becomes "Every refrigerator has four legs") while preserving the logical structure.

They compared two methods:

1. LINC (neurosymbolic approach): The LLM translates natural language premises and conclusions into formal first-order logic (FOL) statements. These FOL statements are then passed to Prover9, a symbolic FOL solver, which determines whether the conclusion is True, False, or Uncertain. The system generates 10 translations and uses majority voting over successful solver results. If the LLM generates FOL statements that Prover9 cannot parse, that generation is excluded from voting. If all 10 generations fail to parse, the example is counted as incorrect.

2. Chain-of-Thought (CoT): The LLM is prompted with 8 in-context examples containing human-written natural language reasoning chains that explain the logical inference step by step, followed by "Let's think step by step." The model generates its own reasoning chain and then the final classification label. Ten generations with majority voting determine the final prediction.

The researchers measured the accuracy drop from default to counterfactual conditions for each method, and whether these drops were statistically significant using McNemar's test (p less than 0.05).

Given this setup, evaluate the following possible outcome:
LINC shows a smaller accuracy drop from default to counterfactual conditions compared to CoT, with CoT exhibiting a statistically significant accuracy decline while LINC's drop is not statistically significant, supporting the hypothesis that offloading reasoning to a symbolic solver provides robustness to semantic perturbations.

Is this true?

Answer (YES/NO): NO